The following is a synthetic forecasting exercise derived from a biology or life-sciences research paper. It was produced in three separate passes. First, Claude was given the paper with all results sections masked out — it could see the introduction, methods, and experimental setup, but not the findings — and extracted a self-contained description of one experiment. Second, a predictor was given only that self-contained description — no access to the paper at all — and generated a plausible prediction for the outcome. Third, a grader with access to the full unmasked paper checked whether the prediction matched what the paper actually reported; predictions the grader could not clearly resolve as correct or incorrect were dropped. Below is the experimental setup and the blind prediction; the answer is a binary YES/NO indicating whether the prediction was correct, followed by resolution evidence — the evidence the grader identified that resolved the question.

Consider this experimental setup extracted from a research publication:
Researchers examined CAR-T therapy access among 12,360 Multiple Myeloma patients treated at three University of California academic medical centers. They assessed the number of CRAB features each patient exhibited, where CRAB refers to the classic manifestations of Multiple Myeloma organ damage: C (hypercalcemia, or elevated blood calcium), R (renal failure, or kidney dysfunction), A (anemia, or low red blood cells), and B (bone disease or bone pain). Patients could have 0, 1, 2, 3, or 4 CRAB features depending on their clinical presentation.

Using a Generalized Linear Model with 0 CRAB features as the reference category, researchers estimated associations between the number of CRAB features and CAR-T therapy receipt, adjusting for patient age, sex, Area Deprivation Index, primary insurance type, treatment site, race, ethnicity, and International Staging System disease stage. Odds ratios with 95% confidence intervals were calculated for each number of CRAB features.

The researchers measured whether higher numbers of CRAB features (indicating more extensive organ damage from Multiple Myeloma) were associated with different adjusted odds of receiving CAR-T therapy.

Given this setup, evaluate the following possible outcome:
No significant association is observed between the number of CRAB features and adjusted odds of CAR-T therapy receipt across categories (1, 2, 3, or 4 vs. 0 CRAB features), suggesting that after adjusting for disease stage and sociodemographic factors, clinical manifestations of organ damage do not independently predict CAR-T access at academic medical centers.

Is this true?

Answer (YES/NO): NO